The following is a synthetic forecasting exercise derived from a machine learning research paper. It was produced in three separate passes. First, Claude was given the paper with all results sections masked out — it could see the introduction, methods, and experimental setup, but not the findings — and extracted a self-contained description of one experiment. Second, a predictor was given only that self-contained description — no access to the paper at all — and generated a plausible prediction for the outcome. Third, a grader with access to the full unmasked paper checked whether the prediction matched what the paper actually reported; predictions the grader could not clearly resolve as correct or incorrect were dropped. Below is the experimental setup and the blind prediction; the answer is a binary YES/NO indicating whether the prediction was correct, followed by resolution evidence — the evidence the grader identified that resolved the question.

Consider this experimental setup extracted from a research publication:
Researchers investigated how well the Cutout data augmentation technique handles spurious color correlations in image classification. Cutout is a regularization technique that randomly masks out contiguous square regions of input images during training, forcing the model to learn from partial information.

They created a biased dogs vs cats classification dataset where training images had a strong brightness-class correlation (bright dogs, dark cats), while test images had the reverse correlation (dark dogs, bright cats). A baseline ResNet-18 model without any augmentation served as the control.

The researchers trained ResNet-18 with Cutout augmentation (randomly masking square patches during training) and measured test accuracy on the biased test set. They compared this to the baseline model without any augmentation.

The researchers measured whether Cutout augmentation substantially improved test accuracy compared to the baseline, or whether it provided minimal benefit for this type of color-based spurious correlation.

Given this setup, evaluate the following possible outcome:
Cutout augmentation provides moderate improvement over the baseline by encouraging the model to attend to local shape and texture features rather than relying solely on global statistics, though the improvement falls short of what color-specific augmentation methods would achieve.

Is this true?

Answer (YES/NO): NO